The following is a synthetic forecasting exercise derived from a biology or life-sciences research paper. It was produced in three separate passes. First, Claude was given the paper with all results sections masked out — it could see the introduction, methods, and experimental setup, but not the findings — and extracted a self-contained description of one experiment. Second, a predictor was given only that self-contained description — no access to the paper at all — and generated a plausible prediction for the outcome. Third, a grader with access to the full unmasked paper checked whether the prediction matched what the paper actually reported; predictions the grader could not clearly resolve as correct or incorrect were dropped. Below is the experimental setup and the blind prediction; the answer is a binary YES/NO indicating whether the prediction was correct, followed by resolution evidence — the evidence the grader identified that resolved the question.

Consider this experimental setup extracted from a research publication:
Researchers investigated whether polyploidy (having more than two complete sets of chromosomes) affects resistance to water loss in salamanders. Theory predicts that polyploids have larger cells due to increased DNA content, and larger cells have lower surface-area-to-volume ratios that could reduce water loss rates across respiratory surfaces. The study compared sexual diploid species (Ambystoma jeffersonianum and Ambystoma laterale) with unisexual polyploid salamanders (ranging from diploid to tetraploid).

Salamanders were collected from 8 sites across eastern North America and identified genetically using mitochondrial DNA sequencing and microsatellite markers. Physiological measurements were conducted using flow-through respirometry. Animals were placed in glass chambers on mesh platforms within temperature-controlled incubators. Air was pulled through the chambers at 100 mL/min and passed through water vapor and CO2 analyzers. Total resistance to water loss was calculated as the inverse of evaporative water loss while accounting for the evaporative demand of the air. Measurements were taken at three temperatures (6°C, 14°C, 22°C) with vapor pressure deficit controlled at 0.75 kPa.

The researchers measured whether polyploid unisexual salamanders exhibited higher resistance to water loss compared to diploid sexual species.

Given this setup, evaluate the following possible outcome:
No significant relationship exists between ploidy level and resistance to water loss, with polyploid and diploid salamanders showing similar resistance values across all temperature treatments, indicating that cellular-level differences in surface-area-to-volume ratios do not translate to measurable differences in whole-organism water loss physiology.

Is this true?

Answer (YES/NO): YES